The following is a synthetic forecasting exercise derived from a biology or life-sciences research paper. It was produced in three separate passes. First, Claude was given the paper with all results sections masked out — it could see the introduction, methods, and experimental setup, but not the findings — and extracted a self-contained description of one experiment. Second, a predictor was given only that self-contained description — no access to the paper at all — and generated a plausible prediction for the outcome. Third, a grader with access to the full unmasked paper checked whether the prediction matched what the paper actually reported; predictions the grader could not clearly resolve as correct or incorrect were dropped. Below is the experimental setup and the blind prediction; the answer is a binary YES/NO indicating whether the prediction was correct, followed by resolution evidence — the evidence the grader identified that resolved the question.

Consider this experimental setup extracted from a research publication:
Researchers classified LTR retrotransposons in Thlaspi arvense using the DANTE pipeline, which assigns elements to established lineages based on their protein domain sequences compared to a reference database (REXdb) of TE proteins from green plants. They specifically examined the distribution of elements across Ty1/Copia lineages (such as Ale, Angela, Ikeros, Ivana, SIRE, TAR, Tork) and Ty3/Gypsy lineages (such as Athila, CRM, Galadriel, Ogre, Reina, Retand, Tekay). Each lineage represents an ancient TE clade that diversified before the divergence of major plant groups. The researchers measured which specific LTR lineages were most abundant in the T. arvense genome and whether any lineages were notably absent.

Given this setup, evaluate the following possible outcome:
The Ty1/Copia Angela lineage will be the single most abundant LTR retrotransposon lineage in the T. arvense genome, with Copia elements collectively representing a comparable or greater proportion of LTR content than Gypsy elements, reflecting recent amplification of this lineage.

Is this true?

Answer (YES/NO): NO